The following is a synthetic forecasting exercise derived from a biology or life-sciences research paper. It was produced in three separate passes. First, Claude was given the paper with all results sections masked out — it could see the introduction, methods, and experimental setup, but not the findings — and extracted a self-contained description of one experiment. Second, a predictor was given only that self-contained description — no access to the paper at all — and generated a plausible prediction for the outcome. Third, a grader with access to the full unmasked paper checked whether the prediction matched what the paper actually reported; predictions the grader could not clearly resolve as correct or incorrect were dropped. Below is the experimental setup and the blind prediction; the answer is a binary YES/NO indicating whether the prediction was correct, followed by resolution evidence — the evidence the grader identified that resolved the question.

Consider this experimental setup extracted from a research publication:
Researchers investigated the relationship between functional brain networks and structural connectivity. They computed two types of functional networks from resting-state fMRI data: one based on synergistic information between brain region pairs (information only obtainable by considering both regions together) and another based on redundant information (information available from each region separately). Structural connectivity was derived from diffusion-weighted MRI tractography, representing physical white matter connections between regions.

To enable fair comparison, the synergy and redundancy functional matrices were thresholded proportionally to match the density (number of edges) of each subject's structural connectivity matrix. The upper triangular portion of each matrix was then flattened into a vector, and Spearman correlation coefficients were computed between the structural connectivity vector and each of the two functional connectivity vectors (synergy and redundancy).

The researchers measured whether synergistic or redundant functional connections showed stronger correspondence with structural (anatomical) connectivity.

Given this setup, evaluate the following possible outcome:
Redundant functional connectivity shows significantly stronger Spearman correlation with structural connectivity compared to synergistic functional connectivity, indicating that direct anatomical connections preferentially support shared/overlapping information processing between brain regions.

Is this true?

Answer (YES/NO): YES